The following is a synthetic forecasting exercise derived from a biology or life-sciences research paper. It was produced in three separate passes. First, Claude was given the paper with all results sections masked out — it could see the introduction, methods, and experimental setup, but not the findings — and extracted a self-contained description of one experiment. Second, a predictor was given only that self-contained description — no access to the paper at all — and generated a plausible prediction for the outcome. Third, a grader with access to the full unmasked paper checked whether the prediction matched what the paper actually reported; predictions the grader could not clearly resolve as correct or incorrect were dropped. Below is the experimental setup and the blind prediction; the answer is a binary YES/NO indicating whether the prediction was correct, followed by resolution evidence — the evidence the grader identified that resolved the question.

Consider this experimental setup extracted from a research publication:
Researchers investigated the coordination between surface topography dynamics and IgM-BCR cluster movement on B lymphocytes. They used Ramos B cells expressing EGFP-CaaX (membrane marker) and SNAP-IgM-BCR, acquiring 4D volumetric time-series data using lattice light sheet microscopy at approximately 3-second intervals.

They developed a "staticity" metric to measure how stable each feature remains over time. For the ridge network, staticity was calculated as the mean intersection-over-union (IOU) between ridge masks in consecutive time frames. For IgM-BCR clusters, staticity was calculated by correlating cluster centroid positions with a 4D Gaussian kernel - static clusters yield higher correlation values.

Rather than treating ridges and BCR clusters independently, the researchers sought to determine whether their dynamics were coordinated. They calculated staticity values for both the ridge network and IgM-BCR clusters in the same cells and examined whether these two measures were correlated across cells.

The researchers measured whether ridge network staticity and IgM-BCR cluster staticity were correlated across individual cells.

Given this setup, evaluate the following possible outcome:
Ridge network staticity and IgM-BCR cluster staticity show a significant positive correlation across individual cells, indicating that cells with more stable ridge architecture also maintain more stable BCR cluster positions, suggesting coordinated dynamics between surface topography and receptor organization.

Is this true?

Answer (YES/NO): YES